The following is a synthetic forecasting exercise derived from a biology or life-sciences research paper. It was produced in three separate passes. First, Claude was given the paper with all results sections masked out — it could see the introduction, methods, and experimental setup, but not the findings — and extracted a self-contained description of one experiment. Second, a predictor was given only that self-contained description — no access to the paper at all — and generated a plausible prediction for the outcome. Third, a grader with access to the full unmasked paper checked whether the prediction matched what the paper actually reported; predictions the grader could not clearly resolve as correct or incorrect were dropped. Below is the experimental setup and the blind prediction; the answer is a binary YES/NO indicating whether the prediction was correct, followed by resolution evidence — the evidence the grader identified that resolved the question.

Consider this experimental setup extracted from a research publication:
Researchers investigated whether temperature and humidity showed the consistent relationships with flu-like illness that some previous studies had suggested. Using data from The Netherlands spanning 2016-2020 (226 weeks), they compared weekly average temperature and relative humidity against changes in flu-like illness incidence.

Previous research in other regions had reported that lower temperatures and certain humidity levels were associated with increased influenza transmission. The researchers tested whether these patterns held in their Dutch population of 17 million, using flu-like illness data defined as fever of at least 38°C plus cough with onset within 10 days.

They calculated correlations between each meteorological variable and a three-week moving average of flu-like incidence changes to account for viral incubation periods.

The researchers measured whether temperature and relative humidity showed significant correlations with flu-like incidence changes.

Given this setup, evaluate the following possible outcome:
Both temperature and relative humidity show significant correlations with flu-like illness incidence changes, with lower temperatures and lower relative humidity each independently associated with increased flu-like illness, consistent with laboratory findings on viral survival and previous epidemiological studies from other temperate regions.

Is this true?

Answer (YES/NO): NO